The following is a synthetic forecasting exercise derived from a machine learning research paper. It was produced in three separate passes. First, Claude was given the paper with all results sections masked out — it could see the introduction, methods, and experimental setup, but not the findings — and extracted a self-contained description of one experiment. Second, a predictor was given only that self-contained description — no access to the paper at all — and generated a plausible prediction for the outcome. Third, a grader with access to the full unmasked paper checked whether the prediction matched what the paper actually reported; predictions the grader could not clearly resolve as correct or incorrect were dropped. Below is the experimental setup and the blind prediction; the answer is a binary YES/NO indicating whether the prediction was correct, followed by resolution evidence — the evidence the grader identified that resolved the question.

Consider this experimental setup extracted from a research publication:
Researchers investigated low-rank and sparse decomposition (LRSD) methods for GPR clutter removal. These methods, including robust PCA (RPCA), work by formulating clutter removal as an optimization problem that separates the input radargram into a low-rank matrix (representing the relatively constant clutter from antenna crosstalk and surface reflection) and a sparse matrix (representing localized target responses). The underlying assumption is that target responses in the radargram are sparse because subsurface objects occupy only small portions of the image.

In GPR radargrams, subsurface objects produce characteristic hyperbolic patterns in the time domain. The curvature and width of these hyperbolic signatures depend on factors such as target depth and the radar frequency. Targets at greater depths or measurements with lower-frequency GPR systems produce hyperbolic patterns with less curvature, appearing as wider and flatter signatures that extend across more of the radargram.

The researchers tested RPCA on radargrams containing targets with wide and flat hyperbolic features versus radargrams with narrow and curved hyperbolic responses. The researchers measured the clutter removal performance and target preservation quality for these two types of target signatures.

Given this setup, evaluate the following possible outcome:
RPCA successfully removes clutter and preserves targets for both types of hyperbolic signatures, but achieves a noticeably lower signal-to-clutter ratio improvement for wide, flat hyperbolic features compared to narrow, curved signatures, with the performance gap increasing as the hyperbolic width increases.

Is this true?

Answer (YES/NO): NO